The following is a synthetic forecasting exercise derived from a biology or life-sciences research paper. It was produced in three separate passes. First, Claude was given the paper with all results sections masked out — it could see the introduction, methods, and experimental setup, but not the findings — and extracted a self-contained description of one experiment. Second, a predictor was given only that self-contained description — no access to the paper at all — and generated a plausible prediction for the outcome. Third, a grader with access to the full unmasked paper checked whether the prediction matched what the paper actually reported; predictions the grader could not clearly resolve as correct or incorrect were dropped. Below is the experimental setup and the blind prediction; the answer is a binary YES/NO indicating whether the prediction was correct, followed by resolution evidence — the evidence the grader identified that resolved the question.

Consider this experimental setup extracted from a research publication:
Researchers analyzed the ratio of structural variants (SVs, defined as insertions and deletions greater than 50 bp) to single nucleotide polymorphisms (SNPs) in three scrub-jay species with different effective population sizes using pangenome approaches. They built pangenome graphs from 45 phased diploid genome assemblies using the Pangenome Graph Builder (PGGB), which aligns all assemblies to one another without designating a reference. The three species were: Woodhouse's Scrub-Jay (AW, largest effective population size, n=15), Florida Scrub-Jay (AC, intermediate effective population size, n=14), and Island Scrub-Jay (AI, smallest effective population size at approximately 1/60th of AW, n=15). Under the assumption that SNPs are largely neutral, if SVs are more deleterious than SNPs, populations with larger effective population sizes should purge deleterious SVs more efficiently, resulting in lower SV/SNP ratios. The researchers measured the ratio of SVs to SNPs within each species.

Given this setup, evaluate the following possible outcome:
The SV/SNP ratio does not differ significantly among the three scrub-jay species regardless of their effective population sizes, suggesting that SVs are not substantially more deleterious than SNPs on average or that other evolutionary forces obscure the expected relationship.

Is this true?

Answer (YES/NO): NO